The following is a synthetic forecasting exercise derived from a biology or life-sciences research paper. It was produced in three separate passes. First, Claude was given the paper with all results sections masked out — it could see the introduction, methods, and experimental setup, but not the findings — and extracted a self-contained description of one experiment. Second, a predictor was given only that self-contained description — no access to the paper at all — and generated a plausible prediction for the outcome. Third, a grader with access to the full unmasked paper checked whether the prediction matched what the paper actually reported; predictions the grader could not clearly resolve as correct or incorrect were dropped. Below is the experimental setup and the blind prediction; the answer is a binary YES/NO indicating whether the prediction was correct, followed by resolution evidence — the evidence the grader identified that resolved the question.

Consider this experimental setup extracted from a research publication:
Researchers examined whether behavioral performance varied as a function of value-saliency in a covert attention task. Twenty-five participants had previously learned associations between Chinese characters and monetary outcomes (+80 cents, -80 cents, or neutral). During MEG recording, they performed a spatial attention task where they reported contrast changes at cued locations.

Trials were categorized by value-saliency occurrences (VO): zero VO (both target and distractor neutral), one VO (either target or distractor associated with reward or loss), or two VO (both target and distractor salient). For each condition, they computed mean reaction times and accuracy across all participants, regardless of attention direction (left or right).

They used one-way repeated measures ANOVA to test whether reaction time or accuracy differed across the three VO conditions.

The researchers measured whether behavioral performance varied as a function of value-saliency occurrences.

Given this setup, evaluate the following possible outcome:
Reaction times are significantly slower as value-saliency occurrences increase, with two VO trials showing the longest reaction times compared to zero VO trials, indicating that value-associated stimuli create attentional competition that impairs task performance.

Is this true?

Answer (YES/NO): NO